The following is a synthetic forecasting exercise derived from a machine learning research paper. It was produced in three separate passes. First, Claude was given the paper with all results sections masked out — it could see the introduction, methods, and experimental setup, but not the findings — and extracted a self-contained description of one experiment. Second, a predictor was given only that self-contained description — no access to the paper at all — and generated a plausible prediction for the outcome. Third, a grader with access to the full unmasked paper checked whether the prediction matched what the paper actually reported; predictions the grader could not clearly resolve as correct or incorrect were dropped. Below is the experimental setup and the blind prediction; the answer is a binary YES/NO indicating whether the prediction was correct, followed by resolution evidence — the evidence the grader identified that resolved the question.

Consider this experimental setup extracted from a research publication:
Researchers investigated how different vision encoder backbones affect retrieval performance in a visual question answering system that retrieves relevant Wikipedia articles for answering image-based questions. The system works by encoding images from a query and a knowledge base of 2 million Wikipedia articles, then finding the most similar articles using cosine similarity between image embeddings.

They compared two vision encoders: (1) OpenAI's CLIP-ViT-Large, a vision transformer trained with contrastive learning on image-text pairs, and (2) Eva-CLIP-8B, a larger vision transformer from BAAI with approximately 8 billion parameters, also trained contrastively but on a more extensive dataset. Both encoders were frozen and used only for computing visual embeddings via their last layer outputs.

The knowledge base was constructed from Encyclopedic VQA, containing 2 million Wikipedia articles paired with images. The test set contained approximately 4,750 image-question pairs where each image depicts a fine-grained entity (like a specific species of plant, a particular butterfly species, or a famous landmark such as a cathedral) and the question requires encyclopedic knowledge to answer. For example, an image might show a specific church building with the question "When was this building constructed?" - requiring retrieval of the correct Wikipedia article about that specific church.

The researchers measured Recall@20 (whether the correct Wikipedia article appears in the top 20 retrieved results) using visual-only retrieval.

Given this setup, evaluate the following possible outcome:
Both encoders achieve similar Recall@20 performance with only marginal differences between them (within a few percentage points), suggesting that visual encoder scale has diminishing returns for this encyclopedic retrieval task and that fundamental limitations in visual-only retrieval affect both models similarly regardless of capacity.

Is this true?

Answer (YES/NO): NO